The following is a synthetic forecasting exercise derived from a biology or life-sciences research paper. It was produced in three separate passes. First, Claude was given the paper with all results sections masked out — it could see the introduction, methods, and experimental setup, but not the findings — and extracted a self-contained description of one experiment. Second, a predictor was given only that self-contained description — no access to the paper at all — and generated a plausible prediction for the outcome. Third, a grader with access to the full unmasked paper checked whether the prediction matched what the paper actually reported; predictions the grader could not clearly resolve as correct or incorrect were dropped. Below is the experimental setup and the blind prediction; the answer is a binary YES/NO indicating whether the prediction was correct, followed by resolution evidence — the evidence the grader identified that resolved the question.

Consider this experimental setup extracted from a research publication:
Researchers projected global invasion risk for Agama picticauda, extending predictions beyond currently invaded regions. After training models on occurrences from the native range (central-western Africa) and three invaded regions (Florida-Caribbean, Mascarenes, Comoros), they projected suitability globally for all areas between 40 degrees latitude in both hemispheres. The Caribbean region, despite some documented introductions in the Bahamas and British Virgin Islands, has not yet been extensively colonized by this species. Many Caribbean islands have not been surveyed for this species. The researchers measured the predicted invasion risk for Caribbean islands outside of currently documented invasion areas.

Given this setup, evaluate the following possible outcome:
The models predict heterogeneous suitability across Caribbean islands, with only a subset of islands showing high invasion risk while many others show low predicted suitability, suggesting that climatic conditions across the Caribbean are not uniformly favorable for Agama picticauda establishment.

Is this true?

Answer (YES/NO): NO